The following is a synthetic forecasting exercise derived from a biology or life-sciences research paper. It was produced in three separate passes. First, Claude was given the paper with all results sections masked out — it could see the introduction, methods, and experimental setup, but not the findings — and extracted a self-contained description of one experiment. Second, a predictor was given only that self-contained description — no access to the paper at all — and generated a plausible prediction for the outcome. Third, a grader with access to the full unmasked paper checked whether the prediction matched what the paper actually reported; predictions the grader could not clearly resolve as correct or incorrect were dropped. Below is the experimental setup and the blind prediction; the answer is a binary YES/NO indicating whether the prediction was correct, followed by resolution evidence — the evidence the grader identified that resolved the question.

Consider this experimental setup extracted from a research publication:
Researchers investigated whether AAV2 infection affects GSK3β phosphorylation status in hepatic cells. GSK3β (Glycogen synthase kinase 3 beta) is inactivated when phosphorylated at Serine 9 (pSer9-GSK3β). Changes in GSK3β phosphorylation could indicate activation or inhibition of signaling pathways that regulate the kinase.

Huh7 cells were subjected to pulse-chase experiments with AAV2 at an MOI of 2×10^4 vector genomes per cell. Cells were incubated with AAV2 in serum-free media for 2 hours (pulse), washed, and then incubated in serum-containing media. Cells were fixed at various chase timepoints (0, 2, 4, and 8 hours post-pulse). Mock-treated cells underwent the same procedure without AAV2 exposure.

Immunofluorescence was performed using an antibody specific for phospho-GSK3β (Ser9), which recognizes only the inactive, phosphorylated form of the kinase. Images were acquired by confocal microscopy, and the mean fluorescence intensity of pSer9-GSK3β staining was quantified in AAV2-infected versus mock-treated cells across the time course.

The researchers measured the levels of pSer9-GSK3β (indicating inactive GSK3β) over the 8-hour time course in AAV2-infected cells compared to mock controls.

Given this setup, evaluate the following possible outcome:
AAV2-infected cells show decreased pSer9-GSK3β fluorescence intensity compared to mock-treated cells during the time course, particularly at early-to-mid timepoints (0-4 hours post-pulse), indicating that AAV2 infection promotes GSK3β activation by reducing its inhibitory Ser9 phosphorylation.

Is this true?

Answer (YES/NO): NO